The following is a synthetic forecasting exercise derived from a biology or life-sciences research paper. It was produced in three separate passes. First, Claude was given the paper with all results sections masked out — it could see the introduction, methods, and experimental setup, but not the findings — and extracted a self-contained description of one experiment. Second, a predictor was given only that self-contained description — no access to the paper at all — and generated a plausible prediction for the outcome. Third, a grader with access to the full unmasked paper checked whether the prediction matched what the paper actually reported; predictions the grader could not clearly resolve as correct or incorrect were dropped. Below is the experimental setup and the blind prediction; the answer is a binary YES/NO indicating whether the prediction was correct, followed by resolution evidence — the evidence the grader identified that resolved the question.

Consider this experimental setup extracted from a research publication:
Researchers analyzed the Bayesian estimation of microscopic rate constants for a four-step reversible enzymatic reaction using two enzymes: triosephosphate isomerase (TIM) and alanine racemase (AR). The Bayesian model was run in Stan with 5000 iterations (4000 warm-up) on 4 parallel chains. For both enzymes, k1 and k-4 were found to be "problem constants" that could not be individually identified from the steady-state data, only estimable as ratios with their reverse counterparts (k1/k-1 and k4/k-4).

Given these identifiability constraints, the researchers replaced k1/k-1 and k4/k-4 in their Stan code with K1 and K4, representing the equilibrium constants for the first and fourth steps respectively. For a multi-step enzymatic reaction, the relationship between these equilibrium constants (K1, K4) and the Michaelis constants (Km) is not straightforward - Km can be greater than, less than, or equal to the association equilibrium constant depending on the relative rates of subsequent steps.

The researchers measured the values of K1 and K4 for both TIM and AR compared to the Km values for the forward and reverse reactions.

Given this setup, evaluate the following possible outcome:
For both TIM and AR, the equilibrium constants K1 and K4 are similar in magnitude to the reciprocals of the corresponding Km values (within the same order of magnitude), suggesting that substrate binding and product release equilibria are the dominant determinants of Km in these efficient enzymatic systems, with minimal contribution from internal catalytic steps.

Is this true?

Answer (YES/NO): NO